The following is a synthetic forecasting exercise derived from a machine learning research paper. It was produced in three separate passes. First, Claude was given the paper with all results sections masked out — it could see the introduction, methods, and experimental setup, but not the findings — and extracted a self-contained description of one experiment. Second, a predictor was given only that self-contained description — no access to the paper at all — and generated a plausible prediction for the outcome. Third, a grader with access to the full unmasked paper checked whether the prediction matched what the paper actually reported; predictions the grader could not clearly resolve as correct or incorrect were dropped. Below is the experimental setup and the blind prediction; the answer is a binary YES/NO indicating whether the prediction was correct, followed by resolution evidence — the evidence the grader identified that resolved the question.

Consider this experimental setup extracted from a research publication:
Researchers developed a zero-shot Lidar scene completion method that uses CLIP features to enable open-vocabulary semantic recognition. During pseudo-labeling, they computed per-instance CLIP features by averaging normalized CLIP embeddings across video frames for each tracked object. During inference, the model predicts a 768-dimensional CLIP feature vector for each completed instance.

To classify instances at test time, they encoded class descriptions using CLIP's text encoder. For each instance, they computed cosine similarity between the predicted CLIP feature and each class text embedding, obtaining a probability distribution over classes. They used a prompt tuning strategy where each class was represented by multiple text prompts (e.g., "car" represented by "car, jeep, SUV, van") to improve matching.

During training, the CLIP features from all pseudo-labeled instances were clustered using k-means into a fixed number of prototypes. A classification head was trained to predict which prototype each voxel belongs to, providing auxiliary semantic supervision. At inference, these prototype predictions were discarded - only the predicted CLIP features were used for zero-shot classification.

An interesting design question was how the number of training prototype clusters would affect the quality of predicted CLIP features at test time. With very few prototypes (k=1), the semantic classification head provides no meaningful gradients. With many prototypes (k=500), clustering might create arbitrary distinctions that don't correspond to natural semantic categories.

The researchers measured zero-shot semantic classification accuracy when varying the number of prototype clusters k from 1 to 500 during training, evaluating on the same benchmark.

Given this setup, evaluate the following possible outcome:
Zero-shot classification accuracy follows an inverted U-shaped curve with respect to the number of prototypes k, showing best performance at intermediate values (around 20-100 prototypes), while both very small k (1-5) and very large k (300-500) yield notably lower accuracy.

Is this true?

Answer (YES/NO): NO